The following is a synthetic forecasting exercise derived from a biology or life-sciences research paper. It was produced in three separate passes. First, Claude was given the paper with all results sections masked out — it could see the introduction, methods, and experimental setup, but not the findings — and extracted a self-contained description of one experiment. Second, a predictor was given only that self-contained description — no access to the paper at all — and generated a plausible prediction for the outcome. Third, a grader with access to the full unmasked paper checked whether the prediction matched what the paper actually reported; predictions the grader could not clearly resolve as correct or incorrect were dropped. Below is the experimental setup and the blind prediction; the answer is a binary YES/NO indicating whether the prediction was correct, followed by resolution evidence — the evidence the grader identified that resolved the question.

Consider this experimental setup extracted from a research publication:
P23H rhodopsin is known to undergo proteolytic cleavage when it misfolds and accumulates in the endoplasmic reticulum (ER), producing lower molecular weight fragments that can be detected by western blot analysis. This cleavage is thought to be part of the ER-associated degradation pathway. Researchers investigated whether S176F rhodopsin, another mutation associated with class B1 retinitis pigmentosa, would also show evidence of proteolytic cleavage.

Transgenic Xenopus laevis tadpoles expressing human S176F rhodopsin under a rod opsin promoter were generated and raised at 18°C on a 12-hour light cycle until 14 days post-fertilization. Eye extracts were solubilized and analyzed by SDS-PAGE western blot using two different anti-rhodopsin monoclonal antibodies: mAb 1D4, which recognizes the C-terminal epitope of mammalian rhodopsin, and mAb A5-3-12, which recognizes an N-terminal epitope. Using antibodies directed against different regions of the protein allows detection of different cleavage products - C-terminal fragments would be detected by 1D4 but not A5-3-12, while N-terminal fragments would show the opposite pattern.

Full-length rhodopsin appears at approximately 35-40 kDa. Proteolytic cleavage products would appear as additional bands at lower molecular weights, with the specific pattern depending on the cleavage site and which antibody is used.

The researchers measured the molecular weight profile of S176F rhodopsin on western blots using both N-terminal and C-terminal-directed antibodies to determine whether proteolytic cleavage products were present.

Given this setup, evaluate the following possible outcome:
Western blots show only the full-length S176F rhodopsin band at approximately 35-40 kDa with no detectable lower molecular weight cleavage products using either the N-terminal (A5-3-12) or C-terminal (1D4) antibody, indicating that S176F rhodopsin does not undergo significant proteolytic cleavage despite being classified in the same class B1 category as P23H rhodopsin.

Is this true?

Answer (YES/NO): NO